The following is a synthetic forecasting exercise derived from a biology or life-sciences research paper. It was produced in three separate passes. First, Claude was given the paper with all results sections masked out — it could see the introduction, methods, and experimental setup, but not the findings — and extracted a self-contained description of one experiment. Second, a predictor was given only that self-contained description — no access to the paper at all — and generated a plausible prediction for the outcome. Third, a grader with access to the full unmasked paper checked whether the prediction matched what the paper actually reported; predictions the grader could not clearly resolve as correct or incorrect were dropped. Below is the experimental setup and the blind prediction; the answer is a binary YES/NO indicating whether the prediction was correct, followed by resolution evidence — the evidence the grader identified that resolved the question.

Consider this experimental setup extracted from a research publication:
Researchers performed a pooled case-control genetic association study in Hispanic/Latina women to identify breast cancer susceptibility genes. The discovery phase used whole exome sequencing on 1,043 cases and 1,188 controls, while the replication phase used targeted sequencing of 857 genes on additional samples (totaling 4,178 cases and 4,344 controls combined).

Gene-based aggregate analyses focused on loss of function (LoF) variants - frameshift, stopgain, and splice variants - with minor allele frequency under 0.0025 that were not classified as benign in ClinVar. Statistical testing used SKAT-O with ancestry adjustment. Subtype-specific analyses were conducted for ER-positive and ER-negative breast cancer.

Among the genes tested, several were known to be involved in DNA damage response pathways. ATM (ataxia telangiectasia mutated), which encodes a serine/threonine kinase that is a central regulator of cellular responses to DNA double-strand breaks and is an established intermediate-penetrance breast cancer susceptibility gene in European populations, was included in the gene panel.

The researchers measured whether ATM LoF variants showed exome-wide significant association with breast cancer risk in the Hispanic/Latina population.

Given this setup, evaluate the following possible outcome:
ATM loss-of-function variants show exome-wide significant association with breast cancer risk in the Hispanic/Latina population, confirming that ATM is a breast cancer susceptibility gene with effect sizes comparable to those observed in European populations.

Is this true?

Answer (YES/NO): NO